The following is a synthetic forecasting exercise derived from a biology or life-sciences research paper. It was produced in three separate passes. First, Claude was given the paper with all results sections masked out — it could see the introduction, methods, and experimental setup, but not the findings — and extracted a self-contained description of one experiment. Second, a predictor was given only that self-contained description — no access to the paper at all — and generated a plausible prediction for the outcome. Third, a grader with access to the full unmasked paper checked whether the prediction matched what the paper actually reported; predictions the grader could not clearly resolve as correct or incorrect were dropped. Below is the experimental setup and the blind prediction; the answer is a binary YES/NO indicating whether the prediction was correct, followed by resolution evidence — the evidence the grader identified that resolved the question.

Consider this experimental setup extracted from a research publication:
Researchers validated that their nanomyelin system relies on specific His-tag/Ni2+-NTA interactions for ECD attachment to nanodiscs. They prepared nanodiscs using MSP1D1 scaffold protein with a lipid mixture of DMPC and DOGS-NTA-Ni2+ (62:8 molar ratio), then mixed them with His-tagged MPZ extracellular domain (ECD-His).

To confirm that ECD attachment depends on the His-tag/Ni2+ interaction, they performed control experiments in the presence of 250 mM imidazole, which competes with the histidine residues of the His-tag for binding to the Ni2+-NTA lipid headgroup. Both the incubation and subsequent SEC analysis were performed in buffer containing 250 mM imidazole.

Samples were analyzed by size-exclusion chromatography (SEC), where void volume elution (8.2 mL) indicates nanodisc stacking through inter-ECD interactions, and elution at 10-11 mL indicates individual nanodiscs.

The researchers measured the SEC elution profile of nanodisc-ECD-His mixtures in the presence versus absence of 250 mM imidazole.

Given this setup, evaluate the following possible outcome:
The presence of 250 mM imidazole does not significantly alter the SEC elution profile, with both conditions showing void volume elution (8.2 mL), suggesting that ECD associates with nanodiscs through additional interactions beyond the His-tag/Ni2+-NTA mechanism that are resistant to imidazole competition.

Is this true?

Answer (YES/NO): NO